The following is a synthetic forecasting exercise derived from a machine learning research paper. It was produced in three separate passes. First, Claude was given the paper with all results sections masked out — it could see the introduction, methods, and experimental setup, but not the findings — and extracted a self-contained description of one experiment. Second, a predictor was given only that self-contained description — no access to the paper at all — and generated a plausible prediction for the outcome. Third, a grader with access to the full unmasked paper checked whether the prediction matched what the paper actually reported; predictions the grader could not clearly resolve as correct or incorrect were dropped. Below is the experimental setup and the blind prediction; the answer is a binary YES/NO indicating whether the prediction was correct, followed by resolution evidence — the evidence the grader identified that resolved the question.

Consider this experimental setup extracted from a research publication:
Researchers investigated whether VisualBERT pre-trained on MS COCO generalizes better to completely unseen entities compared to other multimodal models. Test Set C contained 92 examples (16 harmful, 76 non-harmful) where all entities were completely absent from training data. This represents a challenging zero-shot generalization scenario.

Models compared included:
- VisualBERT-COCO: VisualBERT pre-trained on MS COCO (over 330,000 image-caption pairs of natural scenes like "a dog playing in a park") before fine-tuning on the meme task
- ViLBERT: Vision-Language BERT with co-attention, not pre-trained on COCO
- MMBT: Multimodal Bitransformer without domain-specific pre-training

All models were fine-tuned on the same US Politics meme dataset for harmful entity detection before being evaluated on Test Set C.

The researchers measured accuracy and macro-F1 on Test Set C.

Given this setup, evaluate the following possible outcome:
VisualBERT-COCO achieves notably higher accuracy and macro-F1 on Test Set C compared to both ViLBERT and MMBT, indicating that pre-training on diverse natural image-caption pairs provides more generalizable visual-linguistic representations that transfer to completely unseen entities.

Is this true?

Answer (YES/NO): NO